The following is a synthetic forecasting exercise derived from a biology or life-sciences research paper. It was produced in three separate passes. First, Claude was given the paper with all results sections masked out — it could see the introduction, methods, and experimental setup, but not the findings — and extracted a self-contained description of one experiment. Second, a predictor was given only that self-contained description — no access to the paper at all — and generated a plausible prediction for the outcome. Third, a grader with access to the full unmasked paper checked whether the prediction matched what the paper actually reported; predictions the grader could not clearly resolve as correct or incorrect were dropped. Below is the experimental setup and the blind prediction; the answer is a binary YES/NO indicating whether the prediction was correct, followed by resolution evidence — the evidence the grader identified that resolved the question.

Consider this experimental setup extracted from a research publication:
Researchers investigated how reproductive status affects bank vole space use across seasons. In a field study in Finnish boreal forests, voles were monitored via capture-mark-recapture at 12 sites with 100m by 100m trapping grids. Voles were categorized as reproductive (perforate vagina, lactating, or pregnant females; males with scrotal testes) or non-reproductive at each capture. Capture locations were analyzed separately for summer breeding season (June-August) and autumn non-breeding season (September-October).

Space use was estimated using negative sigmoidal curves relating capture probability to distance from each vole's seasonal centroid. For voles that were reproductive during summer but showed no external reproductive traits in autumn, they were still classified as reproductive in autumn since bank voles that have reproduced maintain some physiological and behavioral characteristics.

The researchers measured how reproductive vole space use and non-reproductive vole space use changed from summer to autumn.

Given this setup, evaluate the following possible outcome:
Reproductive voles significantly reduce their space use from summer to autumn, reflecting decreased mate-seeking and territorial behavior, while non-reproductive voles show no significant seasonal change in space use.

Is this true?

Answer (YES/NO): NO